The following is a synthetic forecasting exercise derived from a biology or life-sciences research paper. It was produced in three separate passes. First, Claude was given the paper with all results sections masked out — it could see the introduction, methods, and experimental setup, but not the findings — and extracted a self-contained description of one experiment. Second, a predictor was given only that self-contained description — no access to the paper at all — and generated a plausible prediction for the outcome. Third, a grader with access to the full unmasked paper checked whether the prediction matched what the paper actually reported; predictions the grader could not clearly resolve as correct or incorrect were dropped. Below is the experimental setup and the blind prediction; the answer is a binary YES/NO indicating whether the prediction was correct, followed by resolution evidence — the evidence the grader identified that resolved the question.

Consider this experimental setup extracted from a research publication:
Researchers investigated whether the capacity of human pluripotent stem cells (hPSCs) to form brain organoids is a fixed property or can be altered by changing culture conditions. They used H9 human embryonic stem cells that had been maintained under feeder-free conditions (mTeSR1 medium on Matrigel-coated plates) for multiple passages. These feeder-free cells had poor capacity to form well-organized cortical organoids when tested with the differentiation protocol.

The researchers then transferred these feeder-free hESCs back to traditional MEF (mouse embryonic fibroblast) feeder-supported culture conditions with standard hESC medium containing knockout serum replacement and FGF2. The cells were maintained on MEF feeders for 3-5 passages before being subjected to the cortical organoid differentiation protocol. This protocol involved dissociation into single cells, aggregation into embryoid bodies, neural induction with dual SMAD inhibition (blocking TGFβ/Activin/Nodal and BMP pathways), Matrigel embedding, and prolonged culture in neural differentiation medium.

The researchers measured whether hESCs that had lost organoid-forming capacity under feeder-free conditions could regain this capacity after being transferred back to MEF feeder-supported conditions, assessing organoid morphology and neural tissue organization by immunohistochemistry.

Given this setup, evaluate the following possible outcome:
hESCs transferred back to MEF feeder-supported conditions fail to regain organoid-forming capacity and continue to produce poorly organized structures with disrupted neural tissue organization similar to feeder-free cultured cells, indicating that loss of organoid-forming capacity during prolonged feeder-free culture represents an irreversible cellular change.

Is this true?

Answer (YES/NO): NO